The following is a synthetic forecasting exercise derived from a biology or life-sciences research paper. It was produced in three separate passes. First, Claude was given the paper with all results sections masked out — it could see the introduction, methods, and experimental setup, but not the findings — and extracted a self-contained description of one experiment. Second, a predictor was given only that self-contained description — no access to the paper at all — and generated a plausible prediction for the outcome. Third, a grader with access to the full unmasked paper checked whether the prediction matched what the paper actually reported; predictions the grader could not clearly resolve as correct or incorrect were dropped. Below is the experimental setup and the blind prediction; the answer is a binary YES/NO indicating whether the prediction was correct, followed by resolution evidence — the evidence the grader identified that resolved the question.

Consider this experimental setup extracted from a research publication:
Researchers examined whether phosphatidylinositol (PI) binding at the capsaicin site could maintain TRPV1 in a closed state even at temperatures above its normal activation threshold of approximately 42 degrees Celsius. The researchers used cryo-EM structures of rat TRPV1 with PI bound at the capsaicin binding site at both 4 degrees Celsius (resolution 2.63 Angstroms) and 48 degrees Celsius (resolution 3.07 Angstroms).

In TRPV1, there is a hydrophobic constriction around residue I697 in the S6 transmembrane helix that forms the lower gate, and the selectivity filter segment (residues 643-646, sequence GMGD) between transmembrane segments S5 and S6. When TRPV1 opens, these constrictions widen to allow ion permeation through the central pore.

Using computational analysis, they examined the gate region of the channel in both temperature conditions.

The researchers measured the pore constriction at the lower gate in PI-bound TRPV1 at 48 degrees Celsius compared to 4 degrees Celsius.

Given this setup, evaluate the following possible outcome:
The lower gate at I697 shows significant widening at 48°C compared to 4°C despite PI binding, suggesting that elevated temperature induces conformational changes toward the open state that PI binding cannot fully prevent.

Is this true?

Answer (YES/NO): NO